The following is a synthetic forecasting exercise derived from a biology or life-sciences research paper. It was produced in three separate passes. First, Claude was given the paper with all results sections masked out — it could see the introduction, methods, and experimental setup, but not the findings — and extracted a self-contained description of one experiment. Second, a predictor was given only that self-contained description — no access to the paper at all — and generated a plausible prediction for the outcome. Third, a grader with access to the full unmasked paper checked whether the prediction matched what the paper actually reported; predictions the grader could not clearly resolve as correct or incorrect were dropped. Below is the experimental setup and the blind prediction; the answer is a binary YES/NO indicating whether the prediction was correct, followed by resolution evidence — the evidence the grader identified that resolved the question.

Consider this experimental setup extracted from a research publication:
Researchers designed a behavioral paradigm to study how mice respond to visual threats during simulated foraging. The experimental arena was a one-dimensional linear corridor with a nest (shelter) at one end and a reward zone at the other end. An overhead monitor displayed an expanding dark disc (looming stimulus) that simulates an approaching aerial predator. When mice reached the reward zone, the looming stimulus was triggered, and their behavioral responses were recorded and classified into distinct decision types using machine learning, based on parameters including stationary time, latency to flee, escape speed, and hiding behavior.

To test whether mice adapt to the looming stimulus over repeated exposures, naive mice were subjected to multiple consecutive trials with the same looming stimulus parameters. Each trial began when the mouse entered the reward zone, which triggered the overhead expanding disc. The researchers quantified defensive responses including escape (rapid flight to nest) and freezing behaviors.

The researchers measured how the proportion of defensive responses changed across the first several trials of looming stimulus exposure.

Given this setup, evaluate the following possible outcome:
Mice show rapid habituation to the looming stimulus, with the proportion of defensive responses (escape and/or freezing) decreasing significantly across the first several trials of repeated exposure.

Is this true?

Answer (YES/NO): YES